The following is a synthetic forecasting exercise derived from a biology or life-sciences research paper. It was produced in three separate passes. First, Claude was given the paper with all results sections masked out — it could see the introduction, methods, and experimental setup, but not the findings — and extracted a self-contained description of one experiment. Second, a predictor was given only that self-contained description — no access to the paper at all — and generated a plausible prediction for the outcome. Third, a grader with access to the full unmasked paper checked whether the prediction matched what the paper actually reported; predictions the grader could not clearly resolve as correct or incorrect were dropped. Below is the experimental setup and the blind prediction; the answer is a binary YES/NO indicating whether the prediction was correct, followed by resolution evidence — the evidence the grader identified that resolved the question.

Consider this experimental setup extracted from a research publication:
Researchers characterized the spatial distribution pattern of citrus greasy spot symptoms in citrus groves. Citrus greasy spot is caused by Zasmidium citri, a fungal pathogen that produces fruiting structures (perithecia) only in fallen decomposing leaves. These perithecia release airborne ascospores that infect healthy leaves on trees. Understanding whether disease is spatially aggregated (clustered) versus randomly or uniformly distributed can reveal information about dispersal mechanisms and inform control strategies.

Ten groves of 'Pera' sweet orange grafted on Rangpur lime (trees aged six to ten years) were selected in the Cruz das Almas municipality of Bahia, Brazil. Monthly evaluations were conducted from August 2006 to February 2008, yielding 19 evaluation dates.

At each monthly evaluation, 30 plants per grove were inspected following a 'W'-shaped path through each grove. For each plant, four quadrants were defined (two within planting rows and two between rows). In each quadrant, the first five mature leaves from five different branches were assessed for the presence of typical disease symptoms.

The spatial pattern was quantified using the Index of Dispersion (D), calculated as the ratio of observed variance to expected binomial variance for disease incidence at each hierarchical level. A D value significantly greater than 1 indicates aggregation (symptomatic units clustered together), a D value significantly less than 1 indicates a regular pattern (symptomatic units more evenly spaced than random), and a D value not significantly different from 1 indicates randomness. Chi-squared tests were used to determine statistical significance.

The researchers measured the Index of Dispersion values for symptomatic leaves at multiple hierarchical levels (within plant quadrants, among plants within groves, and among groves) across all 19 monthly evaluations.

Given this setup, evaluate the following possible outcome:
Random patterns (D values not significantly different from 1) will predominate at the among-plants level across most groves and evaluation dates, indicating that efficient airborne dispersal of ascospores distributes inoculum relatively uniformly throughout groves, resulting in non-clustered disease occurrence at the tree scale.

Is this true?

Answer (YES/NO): YES